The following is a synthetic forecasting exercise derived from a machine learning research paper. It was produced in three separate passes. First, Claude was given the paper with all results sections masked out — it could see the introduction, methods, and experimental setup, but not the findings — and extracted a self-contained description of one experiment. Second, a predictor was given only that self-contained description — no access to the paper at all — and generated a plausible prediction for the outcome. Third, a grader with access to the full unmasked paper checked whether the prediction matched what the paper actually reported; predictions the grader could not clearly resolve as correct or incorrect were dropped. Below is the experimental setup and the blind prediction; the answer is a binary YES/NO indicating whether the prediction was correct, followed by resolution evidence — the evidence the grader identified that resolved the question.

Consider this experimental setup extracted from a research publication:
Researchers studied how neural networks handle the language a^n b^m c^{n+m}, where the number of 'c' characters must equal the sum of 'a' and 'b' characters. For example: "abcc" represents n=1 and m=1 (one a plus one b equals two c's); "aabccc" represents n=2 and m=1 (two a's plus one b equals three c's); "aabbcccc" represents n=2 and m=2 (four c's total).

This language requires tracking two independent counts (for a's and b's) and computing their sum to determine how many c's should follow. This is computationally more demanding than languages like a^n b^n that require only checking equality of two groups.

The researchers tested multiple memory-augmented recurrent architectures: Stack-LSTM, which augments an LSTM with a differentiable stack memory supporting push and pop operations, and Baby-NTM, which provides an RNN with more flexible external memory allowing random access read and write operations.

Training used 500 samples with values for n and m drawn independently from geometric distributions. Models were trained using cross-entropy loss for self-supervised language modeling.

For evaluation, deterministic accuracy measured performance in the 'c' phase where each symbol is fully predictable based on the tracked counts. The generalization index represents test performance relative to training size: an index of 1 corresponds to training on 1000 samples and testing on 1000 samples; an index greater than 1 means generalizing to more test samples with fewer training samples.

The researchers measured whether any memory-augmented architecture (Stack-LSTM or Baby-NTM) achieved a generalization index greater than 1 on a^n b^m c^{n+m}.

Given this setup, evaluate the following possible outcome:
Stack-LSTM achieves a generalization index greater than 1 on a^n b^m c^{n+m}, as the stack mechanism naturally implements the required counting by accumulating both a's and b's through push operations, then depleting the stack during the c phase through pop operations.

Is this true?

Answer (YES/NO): YES